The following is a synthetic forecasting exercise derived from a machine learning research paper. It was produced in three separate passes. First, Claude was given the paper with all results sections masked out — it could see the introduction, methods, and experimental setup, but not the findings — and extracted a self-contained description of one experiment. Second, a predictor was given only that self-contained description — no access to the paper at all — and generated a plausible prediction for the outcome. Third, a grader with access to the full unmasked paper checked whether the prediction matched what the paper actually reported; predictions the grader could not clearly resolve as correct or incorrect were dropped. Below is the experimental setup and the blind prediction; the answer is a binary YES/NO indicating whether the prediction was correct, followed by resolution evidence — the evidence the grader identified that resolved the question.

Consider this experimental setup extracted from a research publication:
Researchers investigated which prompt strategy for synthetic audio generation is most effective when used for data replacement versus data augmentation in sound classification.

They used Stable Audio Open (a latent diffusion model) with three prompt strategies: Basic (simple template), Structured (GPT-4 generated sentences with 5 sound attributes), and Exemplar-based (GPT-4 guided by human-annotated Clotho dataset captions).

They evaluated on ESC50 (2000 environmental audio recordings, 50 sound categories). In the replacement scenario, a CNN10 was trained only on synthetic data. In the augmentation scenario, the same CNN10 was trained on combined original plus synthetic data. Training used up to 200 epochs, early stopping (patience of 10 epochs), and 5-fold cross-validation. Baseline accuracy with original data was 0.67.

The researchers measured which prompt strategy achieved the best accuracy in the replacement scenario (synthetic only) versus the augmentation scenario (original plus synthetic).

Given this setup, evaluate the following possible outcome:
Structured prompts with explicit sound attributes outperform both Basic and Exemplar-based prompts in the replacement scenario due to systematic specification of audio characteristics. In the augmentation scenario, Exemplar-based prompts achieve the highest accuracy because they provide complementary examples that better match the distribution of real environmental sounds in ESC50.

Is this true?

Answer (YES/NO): NO